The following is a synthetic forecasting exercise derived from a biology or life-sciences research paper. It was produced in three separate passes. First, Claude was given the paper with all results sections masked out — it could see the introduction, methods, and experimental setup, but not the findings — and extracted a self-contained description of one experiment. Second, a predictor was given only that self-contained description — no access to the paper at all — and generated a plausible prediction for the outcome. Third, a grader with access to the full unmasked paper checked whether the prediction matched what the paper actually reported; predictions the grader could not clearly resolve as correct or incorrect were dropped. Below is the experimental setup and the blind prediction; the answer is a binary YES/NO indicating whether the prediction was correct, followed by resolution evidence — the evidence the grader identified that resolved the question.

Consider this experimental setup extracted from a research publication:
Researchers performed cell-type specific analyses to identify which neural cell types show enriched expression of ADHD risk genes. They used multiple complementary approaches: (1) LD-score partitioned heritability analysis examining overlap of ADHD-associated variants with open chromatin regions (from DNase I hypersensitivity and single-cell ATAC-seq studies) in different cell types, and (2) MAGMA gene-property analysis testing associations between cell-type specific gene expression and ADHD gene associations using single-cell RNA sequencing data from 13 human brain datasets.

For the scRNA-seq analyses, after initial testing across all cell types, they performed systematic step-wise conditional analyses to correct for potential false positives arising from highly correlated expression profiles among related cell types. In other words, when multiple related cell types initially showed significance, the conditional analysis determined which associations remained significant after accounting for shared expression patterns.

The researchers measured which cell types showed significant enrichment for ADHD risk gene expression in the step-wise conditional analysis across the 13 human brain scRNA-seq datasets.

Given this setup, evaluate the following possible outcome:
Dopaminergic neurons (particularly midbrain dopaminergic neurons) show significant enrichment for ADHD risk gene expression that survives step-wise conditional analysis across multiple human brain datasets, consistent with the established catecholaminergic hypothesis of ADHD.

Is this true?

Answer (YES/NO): YES